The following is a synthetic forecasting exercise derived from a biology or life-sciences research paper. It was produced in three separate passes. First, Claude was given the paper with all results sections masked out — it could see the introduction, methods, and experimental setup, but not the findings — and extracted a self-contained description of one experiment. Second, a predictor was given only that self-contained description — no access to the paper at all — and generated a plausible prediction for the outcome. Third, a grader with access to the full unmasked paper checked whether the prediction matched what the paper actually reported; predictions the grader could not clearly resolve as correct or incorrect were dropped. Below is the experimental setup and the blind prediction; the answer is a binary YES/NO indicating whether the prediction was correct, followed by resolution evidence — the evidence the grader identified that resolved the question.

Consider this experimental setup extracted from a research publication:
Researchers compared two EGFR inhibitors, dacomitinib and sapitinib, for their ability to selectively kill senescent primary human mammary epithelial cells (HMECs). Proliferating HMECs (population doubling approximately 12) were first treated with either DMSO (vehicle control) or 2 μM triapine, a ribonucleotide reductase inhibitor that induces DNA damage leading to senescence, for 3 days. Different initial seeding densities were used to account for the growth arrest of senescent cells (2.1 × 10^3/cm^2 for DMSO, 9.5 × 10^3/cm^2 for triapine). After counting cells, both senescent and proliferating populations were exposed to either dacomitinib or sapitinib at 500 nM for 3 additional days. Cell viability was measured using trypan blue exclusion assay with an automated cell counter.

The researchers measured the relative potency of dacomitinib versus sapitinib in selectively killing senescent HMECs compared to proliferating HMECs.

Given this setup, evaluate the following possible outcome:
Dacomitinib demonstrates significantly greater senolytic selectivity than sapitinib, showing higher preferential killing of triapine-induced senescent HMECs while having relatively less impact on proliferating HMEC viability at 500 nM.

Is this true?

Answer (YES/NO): NO